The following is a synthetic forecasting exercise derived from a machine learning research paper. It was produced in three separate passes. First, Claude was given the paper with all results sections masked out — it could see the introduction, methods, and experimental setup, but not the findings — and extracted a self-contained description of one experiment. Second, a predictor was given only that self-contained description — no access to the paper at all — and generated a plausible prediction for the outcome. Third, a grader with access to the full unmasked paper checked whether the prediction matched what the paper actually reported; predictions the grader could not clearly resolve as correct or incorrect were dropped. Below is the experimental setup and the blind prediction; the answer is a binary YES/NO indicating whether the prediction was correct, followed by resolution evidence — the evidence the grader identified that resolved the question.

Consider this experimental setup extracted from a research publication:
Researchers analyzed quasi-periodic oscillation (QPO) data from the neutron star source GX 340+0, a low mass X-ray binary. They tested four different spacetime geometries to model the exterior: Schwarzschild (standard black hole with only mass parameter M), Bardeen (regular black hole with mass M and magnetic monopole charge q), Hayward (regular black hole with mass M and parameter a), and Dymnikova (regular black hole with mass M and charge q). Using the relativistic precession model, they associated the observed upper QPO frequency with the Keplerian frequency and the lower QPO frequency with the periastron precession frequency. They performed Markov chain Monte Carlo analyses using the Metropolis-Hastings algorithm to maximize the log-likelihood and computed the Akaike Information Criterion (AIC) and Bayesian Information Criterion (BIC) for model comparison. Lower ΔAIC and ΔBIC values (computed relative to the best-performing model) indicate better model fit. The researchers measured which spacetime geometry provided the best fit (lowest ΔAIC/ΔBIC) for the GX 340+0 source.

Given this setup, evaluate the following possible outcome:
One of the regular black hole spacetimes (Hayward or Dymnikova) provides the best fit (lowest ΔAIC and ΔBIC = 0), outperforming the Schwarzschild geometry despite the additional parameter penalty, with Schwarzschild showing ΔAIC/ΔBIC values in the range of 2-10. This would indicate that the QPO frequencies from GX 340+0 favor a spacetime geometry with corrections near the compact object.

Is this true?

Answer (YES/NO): NO